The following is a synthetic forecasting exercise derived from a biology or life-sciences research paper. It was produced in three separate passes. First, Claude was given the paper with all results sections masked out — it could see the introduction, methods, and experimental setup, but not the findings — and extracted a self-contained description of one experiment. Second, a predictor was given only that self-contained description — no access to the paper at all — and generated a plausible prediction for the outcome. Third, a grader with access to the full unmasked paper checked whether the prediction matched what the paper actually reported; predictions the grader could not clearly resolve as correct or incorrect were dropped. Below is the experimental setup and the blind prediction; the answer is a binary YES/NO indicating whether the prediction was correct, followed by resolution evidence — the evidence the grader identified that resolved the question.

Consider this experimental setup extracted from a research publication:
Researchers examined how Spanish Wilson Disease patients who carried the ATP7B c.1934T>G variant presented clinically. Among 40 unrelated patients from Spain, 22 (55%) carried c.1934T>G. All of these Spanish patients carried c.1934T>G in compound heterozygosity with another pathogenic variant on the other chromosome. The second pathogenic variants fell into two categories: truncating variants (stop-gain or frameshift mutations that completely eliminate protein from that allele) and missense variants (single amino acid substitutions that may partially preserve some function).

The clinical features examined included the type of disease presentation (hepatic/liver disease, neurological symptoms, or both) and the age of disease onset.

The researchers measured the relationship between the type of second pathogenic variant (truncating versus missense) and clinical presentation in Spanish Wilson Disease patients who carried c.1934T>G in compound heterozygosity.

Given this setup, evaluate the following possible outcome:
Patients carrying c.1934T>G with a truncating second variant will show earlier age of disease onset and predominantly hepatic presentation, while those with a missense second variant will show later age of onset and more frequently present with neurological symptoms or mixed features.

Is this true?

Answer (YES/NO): NO